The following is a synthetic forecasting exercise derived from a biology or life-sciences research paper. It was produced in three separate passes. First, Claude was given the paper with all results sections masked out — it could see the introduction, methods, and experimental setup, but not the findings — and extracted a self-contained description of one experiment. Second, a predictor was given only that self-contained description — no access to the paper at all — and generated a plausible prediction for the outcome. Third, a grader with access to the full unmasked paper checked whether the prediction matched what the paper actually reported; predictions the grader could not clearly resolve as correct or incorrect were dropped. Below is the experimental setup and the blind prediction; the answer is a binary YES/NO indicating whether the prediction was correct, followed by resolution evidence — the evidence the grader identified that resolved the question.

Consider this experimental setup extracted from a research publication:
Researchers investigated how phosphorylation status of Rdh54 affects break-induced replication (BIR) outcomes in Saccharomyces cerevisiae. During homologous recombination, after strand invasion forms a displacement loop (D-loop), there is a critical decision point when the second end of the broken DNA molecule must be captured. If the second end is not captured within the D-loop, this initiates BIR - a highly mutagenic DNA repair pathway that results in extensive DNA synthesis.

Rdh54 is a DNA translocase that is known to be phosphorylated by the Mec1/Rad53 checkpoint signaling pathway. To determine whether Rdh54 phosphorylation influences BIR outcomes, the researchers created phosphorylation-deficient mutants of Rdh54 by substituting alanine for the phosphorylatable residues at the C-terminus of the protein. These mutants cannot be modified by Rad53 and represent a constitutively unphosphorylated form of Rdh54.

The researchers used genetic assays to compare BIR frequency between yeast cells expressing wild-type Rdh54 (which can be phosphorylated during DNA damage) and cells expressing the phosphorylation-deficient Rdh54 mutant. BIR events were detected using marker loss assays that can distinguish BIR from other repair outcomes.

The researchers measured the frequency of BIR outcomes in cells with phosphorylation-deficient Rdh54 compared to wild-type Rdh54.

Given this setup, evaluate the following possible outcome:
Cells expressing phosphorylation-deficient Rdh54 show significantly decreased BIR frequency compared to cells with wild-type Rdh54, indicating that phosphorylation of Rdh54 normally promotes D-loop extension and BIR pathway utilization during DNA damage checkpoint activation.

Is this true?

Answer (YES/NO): NO